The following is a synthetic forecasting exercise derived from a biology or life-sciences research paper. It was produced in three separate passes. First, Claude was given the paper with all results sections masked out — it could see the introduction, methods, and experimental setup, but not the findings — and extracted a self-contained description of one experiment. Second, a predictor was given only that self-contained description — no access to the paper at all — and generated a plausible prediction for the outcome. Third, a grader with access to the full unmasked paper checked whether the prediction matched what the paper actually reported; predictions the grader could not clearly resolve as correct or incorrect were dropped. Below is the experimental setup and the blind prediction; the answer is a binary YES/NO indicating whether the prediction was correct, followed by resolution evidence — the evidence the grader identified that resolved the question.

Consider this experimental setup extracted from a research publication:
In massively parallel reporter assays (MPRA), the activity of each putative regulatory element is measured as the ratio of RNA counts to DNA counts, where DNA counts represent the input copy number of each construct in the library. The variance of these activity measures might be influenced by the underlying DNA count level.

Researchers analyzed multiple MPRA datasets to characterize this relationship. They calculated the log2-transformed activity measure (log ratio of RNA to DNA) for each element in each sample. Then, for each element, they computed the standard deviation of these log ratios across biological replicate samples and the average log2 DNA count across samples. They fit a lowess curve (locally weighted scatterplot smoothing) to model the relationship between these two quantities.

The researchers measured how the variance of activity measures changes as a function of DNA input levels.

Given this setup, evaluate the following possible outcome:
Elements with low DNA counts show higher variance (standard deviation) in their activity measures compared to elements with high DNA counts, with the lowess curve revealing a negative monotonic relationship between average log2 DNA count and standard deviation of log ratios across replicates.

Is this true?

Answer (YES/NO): YES